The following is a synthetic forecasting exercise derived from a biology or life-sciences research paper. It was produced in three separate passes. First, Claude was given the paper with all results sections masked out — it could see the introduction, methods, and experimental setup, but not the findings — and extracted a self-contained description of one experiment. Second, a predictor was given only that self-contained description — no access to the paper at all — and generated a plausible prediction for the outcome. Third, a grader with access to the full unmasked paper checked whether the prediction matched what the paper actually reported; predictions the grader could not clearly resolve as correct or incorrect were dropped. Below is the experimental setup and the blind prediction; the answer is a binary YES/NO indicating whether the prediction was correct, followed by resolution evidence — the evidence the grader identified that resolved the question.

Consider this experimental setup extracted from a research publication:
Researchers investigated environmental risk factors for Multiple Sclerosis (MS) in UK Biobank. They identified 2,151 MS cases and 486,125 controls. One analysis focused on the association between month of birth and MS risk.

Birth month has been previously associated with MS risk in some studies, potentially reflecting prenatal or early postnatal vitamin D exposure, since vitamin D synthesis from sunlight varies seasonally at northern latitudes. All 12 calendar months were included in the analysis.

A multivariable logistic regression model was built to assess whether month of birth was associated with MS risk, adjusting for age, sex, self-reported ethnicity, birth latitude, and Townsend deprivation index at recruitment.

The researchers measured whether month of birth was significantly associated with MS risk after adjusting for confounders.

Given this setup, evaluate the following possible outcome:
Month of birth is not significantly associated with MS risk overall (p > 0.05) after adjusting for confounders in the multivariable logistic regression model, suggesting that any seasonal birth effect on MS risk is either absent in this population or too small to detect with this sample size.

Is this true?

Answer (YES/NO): YES